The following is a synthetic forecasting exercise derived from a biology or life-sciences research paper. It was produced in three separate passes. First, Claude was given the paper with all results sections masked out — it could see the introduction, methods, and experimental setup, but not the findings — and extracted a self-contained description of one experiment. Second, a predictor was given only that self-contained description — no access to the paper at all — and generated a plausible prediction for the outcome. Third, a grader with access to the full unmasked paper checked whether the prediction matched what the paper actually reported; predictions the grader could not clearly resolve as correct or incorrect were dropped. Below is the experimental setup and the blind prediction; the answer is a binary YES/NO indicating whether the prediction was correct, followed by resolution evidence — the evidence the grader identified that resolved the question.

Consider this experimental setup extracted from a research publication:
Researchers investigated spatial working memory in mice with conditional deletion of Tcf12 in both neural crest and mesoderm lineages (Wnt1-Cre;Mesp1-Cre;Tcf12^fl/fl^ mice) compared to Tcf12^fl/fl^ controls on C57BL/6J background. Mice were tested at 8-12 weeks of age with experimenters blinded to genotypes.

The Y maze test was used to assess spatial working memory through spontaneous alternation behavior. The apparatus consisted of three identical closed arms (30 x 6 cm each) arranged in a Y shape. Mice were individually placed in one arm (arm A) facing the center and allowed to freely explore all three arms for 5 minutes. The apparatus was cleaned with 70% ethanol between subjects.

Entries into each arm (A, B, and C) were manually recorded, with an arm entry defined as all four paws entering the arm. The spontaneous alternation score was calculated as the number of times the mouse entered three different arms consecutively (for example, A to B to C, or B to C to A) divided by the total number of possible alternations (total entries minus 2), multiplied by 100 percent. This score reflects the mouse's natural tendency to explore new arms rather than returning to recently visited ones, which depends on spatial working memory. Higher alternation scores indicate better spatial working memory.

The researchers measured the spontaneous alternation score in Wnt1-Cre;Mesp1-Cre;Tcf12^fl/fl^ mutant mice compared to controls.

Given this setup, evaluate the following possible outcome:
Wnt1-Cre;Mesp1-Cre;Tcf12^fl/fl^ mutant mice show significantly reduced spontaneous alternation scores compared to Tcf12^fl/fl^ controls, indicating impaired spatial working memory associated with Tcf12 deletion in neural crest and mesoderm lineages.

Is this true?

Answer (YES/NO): NO